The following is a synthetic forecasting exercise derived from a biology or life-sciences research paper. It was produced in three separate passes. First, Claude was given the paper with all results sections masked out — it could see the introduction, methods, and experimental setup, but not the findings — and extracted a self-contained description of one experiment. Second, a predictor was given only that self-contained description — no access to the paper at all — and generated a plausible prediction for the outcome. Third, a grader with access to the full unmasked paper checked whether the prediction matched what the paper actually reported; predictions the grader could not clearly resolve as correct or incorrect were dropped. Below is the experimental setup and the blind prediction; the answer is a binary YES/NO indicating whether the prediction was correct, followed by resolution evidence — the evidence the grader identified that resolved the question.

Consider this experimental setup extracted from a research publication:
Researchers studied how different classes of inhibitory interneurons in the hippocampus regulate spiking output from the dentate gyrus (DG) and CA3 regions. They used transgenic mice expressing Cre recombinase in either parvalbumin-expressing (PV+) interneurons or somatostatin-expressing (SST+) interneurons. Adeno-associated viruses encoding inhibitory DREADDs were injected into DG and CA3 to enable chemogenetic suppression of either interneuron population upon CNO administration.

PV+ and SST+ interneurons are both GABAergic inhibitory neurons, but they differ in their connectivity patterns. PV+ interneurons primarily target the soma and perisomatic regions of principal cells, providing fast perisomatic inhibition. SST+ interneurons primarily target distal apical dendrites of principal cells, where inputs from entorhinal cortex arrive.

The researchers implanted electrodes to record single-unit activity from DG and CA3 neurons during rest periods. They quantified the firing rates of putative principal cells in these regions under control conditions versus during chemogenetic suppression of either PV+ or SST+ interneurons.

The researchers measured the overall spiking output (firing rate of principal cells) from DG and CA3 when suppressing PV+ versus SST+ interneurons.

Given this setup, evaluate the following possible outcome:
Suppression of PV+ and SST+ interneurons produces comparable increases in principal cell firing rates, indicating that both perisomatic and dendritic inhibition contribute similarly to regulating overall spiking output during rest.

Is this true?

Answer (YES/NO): YES